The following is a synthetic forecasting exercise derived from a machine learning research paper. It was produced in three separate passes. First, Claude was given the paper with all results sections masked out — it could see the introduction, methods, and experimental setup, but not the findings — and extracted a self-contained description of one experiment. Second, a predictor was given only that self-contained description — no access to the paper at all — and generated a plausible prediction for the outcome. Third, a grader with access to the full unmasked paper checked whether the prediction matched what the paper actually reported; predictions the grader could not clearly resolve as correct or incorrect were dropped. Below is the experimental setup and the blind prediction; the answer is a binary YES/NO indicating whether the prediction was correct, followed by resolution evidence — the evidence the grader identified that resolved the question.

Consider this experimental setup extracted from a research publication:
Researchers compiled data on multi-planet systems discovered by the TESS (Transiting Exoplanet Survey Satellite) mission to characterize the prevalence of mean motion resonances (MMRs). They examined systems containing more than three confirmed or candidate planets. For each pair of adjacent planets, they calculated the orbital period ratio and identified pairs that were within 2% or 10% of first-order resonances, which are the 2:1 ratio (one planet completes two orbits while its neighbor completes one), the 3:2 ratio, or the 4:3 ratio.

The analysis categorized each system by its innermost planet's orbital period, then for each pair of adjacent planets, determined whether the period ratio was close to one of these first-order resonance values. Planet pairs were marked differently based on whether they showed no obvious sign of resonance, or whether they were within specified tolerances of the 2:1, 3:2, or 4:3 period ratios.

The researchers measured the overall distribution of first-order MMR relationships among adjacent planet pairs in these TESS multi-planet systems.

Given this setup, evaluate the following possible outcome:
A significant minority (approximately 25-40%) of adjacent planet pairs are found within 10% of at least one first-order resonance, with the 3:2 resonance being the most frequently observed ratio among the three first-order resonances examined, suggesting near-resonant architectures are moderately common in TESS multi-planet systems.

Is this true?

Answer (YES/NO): NO